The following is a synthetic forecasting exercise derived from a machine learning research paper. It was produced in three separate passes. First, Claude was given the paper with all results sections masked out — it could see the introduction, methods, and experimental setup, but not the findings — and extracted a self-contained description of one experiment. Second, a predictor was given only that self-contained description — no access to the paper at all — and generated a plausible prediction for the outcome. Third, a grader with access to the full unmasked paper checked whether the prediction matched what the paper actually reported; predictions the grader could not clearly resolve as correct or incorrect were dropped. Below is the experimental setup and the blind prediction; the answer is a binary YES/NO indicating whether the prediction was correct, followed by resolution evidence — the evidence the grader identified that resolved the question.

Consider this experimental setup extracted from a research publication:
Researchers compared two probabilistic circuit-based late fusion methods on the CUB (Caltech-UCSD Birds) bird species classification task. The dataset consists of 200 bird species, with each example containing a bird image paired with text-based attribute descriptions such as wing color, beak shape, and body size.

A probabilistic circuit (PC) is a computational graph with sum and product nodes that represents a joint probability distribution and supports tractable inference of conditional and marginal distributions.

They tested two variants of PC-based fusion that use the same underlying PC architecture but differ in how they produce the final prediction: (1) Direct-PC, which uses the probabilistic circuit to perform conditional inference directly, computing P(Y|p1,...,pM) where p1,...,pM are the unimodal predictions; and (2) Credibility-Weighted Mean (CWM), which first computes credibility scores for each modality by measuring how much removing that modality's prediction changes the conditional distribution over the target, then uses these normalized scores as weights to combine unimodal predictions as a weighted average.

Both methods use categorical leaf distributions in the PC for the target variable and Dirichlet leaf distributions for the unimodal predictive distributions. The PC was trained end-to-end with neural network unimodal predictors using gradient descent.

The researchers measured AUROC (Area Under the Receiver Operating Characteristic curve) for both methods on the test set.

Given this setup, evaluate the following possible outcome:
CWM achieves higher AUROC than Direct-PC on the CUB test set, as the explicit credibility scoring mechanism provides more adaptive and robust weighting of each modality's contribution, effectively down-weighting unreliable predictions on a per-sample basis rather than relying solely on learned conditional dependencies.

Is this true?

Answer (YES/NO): YES